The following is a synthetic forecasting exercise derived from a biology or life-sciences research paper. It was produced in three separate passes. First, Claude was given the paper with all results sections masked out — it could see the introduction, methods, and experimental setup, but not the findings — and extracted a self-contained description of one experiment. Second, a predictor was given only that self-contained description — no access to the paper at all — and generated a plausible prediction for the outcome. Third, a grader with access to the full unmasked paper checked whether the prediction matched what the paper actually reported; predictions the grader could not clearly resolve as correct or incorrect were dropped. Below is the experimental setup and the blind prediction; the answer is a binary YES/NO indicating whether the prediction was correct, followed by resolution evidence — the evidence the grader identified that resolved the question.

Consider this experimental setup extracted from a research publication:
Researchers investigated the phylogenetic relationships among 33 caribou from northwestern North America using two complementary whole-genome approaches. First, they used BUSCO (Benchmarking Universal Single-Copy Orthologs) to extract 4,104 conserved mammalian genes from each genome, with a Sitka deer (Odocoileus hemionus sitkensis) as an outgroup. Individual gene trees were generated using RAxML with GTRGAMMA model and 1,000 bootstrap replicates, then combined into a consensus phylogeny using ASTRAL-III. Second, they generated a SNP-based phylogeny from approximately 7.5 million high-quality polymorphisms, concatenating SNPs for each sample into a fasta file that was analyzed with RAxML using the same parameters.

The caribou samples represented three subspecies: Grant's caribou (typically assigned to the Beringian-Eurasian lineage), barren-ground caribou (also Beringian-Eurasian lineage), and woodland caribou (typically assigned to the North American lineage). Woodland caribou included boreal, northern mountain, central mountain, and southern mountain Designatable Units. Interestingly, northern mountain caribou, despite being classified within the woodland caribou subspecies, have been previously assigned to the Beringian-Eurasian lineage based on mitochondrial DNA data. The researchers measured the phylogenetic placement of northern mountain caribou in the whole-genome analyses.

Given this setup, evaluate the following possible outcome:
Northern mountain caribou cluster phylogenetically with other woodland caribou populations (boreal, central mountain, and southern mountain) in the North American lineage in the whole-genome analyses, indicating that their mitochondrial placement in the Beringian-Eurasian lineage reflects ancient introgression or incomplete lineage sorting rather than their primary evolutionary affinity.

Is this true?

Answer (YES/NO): NO